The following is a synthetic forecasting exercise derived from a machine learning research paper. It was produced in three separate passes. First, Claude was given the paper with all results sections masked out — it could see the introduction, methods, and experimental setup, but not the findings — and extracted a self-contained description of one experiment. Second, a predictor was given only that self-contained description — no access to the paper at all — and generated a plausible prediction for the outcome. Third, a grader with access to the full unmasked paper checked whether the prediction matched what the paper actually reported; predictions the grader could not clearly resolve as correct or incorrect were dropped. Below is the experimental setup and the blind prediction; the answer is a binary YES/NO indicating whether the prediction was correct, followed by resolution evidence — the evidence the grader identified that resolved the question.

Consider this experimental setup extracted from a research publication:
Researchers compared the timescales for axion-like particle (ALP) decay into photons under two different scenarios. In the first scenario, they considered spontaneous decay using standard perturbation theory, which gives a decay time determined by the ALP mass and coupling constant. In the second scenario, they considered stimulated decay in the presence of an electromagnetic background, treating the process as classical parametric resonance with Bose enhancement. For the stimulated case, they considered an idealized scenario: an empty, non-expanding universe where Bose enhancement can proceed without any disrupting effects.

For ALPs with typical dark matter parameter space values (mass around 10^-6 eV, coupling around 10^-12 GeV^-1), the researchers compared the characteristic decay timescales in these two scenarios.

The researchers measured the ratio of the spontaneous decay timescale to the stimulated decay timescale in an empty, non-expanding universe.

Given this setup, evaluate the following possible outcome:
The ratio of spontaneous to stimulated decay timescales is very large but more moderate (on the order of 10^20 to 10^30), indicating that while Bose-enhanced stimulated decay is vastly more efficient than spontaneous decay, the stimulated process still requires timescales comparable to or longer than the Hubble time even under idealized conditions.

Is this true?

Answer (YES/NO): NO